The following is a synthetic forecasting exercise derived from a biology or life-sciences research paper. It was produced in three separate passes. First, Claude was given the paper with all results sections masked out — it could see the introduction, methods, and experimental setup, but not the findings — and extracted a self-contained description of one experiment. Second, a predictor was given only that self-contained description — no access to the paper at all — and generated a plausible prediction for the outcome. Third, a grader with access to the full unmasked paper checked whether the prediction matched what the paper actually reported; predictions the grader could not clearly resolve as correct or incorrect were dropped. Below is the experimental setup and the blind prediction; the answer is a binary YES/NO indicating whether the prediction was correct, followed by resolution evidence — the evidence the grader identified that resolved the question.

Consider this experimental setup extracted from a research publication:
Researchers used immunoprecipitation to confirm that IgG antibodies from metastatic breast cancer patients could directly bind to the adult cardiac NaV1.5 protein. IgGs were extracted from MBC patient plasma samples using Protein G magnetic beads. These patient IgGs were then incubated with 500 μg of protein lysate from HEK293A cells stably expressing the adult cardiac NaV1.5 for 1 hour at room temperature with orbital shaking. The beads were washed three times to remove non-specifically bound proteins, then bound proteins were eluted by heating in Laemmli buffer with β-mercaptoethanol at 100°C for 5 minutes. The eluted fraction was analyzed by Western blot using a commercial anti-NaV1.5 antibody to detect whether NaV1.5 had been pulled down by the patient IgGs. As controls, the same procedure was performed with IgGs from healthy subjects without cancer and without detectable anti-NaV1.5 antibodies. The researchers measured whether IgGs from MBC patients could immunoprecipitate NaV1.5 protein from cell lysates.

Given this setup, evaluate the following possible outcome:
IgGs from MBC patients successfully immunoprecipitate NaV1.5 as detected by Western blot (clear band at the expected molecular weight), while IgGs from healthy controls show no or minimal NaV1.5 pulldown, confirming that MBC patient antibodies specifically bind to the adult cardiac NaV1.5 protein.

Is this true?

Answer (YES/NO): YES